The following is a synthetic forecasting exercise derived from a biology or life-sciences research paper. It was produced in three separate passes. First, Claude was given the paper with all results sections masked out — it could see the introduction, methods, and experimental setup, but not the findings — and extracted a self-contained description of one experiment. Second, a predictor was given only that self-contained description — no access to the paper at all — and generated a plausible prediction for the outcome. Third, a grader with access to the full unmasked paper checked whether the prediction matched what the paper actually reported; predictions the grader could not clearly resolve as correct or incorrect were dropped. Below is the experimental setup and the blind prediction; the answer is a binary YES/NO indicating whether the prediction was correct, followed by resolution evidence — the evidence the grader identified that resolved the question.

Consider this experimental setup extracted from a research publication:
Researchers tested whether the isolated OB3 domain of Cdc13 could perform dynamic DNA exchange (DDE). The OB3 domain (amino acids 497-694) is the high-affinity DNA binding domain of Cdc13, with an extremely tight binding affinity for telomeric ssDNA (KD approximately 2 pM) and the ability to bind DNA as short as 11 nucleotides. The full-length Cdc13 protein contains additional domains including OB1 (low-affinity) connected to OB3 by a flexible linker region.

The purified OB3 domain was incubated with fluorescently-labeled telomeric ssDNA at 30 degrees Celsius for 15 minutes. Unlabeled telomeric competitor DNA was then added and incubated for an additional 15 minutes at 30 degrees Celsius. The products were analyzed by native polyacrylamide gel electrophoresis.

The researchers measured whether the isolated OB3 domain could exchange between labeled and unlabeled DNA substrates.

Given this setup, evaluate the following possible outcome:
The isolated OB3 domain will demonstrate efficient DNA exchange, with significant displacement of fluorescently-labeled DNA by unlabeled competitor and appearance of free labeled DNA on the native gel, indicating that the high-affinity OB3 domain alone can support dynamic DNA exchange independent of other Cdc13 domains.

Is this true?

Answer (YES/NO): NO